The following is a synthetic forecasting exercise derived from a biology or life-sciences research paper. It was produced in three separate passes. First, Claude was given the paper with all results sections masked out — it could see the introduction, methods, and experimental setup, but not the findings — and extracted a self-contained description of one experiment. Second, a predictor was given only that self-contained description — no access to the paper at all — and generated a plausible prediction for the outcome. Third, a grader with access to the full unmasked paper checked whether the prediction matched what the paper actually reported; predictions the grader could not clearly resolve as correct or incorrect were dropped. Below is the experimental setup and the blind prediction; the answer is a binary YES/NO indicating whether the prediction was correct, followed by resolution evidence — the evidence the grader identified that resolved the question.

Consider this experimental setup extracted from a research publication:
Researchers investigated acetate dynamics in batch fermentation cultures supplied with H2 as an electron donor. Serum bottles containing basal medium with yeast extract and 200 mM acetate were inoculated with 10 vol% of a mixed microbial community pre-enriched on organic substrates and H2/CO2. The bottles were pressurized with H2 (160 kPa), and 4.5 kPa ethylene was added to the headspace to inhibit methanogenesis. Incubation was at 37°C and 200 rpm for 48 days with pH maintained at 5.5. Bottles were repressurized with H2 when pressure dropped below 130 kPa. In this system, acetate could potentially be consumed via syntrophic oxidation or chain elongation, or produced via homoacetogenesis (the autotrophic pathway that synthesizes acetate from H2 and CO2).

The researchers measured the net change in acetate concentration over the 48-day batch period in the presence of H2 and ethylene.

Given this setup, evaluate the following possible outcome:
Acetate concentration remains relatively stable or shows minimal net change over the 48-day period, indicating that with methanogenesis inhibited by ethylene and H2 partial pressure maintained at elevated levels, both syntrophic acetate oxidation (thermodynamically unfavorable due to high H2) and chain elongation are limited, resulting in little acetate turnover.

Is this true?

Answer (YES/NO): NO